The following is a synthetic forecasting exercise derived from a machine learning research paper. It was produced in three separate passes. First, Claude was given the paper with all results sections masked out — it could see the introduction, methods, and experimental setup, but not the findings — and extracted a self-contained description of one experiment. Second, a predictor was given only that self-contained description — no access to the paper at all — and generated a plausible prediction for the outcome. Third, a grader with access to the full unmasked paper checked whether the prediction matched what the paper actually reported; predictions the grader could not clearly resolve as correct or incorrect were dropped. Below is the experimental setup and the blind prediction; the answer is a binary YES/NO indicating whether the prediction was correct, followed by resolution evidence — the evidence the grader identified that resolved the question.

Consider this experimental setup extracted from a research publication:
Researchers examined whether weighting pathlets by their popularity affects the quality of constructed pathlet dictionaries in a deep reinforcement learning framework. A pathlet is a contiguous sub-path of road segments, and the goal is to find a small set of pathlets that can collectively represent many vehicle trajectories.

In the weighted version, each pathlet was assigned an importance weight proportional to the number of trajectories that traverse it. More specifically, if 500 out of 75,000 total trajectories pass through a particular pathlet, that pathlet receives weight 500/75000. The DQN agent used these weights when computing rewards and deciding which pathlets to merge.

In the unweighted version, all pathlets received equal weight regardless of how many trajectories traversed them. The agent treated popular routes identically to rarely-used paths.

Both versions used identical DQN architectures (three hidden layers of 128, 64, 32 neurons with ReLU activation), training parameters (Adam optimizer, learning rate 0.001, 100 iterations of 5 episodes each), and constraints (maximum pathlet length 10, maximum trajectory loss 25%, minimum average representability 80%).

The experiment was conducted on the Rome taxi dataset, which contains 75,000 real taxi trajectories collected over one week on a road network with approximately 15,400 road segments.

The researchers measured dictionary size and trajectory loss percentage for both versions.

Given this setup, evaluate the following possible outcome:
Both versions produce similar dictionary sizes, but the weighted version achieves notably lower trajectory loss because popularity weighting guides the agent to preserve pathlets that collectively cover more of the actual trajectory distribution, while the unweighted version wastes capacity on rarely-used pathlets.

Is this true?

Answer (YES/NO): NO